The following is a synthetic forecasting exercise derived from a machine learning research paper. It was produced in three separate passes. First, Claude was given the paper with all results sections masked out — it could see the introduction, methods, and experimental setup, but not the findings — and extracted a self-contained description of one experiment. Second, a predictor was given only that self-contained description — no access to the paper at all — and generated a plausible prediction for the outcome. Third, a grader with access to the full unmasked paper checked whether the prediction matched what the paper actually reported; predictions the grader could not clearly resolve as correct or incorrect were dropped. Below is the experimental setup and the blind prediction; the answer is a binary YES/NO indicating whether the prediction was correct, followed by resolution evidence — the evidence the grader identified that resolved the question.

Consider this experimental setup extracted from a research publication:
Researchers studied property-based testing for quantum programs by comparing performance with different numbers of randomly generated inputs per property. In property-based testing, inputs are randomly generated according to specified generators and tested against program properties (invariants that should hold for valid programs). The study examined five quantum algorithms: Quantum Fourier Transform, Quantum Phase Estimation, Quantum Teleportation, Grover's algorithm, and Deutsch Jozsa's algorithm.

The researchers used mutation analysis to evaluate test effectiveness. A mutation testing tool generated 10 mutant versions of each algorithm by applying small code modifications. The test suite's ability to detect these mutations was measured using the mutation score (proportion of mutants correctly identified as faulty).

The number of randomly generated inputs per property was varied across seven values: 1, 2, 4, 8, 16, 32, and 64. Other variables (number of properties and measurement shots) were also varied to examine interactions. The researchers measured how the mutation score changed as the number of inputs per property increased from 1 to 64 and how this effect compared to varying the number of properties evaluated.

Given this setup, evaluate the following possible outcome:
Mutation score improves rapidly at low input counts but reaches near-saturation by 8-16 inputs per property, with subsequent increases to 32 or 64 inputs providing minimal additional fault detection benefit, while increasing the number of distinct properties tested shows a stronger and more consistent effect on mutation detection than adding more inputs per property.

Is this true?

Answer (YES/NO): NO